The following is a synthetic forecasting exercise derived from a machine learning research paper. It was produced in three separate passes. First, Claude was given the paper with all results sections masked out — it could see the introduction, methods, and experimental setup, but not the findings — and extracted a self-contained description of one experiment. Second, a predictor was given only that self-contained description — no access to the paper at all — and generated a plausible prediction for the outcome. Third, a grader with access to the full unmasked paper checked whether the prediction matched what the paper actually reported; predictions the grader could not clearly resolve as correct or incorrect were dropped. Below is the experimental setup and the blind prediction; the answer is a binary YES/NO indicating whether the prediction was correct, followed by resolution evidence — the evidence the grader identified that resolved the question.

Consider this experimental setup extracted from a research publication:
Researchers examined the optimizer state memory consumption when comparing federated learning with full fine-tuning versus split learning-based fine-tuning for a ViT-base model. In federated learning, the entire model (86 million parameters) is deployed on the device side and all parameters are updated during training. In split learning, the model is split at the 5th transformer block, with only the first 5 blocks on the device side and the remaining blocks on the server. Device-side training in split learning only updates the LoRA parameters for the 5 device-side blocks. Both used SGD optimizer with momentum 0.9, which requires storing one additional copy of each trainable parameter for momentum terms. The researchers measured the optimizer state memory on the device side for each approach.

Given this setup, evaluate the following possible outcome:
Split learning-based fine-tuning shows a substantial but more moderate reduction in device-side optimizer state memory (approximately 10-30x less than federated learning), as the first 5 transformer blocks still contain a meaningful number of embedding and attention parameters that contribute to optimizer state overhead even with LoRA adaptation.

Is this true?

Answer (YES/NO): NO